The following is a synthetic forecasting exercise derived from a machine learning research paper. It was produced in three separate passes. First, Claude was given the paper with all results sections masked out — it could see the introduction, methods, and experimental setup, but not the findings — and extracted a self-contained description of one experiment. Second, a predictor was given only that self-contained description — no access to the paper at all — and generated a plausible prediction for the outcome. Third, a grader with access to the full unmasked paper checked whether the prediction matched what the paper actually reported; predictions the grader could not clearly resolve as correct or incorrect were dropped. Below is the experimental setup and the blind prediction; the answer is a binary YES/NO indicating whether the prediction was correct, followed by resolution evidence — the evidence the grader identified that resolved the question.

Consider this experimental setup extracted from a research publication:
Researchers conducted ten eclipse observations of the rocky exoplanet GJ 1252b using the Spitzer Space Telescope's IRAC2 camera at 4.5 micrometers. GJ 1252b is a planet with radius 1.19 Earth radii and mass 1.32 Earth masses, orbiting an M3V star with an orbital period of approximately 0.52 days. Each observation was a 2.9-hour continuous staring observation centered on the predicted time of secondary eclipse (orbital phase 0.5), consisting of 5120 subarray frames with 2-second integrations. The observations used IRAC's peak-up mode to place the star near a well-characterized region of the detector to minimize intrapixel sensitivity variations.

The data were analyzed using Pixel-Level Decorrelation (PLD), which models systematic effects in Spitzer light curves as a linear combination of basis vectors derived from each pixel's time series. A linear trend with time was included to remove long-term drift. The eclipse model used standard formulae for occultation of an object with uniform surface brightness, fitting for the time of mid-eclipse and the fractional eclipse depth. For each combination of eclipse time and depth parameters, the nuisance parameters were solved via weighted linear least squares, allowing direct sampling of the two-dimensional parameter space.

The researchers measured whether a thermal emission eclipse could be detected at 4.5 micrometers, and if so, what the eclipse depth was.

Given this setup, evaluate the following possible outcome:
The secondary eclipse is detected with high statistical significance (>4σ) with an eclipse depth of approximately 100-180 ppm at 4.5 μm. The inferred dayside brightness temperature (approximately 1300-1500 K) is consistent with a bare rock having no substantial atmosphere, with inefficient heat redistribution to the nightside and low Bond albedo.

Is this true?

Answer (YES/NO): YES